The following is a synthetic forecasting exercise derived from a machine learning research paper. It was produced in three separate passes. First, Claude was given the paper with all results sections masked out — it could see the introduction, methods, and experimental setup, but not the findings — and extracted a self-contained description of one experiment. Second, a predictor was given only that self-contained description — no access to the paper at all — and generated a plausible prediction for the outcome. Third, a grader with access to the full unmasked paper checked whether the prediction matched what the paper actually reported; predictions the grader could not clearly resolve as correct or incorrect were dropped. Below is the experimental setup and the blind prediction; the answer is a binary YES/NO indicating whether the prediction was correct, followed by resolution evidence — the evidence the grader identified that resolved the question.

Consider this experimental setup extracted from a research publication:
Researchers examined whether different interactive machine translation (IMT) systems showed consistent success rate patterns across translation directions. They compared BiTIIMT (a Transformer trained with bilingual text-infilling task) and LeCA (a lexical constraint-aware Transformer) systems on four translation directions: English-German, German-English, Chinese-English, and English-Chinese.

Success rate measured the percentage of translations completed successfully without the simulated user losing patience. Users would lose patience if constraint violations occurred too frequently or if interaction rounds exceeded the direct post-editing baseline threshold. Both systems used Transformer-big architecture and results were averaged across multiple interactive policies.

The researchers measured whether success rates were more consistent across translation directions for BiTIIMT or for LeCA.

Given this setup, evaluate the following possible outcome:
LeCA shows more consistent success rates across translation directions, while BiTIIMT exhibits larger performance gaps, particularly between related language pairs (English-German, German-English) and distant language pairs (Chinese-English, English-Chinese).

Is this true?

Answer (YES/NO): NO